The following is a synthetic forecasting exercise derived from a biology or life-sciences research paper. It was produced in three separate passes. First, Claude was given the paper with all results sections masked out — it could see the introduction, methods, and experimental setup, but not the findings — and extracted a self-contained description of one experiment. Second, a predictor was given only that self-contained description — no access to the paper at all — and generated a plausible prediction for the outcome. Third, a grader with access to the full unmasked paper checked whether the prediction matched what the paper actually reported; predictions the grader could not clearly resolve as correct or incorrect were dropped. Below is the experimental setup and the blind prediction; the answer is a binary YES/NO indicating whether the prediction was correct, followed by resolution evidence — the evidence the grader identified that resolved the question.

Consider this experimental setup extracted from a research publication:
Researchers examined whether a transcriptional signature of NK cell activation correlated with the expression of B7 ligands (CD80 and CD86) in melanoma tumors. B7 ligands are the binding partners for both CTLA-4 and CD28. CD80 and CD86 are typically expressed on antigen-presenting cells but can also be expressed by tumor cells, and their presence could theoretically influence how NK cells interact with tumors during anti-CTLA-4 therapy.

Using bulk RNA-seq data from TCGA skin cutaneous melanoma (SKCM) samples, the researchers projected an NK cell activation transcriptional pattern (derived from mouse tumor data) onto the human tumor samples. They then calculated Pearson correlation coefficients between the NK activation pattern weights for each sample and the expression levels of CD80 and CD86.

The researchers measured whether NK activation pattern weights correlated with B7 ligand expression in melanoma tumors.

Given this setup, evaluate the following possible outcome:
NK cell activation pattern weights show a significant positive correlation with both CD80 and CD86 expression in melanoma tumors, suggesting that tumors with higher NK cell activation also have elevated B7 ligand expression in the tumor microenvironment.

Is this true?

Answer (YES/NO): NO